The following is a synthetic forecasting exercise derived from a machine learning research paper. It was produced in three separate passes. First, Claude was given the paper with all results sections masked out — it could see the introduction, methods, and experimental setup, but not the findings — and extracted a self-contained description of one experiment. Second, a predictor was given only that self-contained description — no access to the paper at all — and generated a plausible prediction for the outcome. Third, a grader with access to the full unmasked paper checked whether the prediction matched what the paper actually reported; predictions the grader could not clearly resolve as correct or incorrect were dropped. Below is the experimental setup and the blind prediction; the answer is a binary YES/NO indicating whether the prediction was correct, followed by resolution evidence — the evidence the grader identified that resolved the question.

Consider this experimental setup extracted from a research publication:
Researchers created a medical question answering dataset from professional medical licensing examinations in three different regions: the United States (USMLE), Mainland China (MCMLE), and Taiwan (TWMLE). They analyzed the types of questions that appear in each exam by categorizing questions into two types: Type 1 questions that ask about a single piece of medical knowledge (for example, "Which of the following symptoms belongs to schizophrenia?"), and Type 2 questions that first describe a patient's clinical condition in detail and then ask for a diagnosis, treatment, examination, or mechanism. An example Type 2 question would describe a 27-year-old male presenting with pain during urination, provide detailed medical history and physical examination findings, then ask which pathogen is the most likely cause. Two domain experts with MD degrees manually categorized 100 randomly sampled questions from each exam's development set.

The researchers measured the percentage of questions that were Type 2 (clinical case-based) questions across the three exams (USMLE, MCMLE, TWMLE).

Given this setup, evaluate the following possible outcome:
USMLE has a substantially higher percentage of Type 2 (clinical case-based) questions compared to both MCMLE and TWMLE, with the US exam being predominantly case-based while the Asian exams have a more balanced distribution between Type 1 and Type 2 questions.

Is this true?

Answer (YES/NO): NO